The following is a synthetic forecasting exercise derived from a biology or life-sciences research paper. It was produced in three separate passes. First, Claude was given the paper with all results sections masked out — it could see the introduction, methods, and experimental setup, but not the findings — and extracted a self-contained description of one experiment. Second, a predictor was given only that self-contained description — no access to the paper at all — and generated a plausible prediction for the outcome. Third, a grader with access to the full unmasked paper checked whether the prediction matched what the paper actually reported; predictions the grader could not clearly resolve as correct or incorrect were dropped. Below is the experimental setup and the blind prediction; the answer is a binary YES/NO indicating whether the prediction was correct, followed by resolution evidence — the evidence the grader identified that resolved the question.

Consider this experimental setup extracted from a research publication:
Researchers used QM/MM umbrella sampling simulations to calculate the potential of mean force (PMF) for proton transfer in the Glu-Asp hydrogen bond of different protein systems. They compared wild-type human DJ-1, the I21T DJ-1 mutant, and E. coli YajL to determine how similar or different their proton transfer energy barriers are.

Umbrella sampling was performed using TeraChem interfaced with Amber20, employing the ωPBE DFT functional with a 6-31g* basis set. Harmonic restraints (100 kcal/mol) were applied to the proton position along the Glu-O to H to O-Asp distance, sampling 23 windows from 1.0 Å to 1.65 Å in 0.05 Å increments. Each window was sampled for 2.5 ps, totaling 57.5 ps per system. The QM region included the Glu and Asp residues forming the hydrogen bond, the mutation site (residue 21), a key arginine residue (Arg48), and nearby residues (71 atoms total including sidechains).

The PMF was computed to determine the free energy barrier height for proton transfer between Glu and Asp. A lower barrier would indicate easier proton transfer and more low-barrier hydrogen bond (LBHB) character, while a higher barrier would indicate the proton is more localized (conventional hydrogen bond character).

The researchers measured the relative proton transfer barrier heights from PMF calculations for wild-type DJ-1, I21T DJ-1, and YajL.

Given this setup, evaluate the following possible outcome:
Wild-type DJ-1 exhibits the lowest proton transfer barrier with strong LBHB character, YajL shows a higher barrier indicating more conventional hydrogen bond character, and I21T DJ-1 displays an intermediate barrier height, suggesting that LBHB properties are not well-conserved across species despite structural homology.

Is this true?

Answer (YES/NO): NO